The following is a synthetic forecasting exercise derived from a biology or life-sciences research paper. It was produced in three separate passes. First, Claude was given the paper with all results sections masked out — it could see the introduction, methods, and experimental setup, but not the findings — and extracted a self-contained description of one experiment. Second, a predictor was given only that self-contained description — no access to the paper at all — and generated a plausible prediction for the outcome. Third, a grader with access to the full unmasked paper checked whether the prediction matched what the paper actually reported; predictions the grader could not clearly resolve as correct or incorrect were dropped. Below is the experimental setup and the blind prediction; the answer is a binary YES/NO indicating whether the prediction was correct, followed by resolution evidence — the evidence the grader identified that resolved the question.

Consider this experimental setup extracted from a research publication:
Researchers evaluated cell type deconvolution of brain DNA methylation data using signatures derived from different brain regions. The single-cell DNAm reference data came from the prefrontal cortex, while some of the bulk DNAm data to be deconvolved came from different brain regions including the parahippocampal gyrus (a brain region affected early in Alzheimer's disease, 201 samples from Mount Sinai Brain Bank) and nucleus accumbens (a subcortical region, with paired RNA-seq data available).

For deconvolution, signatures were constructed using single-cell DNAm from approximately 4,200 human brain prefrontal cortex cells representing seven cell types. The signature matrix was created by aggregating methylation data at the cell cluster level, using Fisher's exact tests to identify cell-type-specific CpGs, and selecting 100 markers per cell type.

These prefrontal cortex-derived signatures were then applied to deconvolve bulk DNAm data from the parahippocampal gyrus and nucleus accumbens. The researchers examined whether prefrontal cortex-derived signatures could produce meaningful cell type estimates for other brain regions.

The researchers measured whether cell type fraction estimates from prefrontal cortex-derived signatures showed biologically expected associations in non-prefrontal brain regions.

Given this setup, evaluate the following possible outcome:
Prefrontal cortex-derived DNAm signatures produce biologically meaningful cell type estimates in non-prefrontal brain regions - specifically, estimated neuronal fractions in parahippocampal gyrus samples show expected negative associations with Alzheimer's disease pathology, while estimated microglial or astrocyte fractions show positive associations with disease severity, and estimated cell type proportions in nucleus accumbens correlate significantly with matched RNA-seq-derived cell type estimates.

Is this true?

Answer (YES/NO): YES